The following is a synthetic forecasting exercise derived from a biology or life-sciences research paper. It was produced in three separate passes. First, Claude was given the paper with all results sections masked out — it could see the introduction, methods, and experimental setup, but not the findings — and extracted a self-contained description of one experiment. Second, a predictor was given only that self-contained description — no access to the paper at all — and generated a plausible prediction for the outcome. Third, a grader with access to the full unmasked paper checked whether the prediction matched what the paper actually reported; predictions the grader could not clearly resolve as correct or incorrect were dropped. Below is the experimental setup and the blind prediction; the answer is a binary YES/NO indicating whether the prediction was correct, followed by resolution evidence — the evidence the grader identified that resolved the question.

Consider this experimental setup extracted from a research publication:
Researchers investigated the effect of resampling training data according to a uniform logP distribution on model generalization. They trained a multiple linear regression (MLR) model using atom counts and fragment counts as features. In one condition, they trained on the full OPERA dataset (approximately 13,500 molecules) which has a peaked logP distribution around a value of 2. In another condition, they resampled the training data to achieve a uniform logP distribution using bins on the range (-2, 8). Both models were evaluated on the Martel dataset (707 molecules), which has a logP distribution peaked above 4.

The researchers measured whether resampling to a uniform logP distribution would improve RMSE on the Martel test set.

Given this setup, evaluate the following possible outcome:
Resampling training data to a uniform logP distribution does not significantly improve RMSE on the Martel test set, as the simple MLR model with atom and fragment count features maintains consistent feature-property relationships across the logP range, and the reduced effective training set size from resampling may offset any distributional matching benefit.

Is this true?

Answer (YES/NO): NO